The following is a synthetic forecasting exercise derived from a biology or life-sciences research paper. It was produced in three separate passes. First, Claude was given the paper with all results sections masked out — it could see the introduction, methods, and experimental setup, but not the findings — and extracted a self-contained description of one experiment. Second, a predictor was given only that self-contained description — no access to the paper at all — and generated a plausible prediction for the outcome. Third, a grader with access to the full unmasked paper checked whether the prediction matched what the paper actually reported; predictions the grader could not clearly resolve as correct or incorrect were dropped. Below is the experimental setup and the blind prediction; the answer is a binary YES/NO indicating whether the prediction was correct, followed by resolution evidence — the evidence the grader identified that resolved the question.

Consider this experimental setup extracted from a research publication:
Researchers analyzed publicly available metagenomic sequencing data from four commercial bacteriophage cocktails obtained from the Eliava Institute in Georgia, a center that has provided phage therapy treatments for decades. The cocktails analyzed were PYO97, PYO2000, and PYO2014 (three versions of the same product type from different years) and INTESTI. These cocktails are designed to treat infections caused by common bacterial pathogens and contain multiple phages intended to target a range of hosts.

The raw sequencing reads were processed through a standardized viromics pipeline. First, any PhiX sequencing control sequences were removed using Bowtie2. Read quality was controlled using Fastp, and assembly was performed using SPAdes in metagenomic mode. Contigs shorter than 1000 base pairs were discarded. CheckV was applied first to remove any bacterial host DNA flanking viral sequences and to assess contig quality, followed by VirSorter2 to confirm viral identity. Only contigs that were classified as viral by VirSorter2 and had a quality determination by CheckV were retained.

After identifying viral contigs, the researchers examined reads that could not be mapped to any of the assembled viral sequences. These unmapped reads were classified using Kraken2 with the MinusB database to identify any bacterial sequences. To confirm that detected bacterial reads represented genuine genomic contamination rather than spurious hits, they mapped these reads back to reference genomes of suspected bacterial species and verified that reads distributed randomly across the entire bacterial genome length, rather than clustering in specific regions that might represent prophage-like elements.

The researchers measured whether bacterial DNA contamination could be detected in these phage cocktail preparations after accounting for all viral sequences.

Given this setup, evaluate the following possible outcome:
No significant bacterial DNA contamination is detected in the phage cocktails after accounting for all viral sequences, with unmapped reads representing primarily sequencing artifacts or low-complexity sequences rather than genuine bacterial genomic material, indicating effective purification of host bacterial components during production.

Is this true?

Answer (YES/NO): NO